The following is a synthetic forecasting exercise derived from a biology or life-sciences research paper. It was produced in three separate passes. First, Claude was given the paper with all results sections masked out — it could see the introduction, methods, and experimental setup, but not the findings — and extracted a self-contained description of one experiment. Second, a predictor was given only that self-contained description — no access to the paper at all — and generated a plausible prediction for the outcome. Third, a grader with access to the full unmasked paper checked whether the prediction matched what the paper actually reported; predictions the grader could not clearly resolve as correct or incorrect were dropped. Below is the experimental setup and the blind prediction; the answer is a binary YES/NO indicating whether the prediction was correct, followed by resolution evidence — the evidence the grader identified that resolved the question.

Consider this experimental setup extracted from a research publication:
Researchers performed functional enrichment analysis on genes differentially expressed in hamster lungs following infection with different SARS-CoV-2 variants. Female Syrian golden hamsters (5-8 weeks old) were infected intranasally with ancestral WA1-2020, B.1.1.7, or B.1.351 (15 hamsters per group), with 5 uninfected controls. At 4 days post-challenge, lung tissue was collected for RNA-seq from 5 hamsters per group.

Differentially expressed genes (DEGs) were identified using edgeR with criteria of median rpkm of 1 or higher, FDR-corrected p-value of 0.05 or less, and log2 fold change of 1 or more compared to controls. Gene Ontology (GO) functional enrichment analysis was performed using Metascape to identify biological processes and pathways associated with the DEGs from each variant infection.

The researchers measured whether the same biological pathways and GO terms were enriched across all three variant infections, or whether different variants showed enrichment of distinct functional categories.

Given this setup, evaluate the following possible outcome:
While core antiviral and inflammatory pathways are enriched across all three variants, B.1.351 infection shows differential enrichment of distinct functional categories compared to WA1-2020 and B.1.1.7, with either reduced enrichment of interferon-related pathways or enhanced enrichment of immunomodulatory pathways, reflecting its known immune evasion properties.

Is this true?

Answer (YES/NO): NO